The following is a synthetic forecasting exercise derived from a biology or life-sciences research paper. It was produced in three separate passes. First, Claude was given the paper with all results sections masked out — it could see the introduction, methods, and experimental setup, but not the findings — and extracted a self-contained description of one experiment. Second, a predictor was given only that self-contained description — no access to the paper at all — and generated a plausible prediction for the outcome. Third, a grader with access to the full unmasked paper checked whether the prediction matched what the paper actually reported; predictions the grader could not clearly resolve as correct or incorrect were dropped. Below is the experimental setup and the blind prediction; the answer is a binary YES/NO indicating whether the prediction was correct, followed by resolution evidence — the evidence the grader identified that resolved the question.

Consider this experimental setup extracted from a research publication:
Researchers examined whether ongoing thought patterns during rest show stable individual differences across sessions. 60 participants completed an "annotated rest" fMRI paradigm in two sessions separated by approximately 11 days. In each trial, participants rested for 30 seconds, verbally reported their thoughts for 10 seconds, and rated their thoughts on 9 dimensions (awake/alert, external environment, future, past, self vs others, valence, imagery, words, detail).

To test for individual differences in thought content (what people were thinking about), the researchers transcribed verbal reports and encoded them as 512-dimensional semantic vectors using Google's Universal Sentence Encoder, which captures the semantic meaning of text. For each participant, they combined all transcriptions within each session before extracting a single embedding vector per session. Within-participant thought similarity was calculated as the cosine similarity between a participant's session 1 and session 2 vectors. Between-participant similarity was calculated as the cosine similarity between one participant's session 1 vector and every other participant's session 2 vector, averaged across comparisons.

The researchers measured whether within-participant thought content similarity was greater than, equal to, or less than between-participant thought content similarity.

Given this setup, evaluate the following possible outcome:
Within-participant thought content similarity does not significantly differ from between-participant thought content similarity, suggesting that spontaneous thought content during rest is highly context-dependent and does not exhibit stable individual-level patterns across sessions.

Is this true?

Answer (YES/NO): NO